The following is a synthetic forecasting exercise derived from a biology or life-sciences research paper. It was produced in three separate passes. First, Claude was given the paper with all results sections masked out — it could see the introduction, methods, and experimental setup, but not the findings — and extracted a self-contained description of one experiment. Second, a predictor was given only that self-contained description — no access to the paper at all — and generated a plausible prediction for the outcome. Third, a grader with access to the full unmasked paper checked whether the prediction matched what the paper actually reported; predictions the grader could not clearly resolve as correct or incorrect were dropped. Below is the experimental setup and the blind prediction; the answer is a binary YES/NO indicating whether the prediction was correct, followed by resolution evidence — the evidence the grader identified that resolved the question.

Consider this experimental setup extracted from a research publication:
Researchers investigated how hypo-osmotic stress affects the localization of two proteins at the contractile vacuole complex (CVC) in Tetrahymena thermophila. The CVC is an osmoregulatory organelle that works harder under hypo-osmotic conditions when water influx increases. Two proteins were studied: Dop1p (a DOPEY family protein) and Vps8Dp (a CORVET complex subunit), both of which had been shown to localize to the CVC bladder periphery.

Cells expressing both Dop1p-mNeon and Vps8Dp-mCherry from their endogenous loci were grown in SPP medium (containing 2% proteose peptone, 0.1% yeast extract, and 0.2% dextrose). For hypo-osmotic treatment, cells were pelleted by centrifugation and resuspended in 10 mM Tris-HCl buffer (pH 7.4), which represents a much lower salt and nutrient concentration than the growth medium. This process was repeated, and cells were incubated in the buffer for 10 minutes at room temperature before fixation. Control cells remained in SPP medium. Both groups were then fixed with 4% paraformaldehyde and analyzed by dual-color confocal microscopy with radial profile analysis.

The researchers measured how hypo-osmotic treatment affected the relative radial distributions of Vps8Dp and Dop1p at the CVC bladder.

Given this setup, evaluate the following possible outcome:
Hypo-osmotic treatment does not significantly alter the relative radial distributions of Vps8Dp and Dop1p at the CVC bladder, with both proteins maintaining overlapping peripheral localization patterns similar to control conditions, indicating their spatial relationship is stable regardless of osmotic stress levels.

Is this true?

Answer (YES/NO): NO